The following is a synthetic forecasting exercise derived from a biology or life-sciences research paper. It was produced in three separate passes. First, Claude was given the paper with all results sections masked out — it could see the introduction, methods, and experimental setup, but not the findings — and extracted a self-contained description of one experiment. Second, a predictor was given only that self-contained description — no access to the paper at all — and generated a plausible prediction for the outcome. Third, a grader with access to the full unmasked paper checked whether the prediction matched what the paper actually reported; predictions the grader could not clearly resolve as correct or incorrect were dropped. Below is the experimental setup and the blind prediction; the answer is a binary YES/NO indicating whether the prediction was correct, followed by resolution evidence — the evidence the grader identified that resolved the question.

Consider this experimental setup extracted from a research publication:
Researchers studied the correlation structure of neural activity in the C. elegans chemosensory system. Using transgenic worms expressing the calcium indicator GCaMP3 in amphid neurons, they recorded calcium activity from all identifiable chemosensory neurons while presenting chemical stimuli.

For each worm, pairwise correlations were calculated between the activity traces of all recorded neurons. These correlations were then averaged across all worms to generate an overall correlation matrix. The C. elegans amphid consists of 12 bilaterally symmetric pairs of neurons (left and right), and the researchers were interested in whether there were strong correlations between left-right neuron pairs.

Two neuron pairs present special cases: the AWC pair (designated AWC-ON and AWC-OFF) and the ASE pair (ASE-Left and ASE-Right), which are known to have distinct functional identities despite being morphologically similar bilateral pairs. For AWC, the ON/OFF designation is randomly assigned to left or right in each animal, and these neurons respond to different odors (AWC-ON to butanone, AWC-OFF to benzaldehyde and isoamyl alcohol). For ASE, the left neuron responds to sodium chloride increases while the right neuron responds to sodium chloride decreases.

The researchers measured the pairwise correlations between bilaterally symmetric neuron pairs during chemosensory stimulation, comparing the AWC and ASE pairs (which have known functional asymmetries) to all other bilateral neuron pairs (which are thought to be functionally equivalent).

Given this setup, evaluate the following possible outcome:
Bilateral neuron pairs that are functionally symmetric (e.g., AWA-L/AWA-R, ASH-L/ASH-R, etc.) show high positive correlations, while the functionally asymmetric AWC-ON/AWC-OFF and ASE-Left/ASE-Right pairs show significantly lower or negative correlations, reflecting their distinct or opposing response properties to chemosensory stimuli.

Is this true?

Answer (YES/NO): YES